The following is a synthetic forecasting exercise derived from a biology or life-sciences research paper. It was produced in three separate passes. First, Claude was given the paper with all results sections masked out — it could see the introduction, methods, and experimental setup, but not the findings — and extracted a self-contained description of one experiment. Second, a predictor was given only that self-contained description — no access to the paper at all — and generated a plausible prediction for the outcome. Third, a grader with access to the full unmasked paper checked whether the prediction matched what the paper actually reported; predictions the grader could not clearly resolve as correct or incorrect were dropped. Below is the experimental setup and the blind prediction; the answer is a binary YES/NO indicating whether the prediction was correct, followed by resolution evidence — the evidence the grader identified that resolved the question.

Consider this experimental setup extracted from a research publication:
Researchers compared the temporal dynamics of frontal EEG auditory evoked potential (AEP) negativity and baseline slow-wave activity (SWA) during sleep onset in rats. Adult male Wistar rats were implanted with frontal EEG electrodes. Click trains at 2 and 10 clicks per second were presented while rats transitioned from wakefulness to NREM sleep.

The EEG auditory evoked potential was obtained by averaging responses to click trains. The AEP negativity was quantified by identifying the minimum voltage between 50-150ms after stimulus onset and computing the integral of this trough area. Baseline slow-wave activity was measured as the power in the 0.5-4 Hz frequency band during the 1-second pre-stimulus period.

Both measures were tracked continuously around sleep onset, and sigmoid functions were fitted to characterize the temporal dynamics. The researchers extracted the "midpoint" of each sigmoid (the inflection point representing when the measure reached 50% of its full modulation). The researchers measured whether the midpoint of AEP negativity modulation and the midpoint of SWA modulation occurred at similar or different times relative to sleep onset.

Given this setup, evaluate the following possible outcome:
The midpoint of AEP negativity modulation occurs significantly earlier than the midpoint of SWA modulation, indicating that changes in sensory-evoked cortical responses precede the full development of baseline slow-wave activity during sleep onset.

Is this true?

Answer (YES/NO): YES